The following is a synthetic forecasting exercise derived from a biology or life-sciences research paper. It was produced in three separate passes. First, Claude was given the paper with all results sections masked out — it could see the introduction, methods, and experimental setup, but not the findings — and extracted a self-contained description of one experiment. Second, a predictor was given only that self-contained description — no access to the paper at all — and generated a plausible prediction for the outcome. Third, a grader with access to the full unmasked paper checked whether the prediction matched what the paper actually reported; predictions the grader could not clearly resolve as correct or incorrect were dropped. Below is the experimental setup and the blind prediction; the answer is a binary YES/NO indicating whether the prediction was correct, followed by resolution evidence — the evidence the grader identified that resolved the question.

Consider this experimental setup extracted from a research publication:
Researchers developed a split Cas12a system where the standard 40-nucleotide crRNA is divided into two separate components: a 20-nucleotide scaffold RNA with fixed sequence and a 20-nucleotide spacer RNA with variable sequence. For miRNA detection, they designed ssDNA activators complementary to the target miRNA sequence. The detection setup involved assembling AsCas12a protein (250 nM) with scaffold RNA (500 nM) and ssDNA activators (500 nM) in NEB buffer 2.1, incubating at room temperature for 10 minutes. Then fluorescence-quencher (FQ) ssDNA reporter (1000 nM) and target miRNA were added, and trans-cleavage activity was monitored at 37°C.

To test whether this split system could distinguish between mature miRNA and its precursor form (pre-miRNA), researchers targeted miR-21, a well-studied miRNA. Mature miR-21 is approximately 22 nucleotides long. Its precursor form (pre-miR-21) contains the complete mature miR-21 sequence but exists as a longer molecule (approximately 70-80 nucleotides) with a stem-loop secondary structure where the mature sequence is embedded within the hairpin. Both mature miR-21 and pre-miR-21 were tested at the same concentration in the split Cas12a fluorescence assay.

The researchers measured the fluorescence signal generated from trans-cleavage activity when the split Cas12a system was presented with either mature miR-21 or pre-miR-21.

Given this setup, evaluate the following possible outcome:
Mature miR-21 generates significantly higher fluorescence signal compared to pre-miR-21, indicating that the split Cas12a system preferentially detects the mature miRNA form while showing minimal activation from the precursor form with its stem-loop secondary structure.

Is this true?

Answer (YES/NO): YES